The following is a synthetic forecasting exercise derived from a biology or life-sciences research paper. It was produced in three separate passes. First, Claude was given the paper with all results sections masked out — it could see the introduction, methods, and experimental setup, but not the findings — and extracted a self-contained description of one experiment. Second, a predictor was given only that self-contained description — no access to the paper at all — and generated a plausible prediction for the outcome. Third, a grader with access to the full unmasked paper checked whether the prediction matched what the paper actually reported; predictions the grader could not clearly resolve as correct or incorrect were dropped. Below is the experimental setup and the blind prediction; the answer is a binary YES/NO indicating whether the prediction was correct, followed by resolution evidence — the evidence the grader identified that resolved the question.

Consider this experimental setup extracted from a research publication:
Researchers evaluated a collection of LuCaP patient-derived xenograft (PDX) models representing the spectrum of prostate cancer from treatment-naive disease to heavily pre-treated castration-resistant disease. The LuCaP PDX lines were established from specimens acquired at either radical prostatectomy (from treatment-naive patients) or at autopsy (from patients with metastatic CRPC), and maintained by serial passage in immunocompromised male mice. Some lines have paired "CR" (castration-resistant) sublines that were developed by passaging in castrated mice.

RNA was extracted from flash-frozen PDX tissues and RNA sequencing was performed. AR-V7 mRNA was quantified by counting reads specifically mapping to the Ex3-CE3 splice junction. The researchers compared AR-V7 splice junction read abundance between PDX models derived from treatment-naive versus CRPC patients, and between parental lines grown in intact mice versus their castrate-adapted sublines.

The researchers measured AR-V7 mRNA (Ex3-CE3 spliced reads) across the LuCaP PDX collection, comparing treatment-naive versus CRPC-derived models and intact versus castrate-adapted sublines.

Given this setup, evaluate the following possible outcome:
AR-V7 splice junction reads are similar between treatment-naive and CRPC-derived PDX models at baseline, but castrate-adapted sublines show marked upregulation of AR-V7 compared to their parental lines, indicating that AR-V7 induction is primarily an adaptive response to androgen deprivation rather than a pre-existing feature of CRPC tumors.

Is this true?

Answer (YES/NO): NO